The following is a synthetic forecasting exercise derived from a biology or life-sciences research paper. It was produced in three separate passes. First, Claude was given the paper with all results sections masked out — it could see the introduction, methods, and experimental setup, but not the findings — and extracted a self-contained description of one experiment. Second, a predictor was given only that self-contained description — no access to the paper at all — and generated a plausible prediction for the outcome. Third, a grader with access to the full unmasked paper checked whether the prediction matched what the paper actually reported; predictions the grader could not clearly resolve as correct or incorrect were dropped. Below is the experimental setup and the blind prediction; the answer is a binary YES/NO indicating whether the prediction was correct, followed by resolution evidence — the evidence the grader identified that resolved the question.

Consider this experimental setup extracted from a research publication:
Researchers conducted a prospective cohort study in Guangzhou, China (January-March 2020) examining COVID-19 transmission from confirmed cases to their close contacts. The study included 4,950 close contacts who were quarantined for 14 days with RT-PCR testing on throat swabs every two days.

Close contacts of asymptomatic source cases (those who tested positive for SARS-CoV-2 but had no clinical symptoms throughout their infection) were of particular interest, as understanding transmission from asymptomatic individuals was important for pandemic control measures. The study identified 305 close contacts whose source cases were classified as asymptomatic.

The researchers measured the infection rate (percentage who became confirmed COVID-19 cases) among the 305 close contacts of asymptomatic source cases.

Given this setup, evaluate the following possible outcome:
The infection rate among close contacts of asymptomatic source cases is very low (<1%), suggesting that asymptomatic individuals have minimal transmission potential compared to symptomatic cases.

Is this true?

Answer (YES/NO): YES